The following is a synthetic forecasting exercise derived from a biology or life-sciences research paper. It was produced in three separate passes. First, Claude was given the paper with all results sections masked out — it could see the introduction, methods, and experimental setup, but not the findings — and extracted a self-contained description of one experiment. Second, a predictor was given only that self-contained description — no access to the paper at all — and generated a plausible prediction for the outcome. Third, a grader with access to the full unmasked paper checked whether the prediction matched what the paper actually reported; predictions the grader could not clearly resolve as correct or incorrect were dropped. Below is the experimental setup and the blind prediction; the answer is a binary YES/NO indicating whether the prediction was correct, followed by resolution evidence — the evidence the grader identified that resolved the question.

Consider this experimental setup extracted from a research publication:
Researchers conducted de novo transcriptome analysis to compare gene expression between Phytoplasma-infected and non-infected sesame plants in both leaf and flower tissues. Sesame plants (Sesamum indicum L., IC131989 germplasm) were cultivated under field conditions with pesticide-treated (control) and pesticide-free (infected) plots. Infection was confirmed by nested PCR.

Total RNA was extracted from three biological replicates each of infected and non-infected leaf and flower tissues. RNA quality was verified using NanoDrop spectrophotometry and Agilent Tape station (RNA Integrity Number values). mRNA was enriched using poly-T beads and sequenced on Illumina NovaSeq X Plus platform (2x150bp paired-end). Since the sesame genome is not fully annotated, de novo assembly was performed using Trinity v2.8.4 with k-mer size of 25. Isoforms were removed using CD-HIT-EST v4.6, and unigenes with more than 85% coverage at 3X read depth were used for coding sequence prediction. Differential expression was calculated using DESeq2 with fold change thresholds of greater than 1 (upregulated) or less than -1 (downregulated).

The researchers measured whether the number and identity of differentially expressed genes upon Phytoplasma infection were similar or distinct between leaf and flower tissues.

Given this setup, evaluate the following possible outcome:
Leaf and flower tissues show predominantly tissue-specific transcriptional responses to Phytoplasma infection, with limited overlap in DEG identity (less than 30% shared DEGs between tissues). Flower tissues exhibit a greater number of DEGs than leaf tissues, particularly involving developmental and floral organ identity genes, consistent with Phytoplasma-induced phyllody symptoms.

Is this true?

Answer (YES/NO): NO